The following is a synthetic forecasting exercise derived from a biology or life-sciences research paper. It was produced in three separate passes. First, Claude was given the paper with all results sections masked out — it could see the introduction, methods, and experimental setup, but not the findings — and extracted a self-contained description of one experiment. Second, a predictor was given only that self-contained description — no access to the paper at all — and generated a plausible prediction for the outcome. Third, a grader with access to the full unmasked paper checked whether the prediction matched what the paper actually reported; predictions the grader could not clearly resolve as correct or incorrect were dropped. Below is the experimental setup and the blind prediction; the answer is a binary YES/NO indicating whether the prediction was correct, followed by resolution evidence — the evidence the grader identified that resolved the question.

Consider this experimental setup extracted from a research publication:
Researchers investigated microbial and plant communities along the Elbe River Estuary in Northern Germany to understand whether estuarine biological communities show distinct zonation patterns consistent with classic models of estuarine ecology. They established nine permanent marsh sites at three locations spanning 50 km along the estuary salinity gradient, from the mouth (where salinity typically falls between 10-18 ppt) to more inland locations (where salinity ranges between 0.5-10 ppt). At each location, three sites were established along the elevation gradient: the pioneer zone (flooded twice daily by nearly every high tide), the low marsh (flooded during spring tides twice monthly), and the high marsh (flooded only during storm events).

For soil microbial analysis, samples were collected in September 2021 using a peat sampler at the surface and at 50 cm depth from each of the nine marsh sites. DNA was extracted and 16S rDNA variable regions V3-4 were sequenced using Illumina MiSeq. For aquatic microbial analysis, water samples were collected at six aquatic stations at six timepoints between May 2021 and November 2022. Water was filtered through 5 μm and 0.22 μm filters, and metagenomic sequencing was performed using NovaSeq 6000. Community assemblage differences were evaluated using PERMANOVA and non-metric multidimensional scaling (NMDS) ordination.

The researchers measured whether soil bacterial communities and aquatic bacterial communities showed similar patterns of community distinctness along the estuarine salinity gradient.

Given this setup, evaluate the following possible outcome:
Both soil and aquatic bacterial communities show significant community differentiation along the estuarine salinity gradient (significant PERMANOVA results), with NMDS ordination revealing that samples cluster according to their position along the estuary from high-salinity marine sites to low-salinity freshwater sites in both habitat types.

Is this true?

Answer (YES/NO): NO